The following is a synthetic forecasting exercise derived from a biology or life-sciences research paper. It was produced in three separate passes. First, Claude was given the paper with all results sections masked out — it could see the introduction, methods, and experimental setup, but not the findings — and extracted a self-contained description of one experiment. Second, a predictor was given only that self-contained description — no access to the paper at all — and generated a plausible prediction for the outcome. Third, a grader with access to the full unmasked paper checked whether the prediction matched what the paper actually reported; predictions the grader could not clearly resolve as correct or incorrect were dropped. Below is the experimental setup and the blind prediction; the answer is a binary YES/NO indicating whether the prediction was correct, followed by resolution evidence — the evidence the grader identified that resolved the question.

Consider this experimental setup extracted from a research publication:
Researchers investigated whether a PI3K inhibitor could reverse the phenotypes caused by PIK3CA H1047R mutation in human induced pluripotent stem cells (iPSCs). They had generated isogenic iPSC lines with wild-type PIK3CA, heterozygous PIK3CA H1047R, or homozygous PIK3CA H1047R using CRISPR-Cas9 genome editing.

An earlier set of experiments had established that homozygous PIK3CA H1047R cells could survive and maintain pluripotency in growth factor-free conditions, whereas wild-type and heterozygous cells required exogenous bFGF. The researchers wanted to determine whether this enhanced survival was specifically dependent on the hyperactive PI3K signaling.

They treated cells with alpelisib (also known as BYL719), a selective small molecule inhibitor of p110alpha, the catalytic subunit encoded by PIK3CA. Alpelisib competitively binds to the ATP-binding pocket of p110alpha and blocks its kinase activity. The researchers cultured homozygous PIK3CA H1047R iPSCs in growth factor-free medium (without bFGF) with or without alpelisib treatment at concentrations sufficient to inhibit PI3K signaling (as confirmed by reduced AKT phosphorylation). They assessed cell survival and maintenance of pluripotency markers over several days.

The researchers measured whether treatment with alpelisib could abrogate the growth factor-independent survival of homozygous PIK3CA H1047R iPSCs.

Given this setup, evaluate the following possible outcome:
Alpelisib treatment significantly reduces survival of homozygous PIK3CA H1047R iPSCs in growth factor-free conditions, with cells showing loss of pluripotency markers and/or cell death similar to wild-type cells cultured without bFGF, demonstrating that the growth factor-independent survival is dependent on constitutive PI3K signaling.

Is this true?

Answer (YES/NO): YES